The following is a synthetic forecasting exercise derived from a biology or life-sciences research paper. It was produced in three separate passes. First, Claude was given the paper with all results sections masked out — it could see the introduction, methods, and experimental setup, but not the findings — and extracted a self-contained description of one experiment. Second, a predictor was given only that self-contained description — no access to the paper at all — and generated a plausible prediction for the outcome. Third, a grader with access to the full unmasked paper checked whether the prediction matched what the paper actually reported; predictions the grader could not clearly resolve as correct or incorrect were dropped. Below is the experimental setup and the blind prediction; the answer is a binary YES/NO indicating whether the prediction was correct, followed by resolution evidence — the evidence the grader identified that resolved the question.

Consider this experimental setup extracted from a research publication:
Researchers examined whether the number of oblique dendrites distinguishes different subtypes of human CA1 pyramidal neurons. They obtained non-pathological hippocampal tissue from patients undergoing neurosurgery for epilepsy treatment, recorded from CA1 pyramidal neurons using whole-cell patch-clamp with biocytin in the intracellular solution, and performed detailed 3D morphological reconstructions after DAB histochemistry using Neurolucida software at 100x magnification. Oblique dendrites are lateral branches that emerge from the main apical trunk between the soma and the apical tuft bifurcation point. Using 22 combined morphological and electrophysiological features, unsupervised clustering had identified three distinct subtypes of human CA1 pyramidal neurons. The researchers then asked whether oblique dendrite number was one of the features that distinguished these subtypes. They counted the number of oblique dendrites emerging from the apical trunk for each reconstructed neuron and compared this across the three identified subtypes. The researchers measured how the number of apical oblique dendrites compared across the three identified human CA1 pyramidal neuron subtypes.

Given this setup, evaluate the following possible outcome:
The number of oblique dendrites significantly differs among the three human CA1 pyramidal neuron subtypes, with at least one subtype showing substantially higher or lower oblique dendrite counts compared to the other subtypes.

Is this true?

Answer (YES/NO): NO